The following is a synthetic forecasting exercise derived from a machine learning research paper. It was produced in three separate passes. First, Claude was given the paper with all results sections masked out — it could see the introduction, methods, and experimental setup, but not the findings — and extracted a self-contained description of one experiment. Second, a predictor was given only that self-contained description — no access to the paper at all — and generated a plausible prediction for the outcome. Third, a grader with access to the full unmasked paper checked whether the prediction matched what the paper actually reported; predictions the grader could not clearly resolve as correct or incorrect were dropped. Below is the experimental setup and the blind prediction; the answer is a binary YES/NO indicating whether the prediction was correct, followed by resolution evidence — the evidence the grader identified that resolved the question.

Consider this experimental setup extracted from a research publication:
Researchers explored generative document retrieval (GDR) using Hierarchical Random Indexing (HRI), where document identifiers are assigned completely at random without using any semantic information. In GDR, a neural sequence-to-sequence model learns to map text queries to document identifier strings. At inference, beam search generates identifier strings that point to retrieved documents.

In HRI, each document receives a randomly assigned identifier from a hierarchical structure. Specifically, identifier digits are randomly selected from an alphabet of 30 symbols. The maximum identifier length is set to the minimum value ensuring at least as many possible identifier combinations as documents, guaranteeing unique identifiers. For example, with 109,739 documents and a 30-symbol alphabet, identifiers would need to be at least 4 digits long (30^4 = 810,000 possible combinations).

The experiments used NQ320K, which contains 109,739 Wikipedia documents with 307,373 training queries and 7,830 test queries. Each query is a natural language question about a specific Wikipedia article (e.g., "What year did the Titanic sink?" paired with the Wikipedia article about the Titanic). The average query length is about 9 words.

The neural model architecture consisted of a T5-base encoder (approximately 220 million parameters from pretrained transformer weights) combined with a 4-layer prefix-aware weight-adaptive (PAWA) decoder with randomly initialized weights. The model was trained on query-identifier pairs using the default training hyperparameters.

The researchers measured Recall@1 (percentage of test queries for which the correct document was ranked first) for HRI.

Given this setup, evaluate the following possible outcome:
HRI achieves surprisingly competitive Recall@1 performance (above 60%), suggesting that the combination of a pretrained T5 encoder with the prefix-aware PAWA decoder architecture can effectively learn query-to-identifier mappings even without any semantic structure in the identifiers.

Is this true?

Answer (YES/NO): YES